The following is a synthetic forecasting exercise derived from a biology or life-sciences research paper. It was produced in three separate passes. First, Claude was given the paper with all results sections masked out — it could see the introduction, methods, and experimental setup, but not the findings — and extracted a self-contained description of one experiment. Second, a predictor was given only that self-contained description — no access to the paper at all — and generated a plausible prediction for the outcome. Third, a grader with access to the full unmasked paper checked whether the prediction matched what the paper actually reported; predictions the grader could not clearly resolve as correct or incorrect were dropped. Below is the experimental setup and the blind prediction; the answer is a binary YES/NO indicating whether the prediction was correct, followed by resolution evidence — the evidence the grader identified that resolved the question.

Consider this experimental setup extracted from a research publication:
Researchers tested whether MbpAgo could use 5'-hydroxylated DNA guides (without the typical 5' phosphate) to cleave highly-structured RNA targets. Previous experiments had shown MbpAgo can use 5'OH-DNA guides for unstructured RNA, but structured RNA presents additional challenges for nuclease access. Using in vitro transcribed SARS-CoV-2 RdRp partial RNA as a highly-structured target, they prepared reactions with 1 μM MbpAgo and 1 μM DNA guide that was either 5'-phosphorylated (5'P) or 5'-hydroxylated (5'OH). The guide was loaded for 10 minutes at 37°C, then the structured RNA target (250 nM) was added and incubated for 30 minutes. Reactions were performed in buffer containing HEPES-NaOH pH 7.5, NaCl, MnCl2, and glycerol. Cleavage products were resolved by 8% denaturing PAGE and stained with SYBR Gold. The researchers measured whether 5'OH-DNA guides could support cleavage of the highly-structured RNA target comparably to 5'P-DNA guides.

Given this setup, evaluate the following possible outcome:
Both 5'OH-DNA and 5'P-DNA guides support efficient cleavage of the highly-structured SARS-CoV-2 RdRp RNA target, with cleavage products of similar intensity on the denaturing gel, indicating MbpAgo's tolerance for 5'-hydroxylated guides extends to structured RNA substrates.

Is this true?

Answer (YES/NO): YES